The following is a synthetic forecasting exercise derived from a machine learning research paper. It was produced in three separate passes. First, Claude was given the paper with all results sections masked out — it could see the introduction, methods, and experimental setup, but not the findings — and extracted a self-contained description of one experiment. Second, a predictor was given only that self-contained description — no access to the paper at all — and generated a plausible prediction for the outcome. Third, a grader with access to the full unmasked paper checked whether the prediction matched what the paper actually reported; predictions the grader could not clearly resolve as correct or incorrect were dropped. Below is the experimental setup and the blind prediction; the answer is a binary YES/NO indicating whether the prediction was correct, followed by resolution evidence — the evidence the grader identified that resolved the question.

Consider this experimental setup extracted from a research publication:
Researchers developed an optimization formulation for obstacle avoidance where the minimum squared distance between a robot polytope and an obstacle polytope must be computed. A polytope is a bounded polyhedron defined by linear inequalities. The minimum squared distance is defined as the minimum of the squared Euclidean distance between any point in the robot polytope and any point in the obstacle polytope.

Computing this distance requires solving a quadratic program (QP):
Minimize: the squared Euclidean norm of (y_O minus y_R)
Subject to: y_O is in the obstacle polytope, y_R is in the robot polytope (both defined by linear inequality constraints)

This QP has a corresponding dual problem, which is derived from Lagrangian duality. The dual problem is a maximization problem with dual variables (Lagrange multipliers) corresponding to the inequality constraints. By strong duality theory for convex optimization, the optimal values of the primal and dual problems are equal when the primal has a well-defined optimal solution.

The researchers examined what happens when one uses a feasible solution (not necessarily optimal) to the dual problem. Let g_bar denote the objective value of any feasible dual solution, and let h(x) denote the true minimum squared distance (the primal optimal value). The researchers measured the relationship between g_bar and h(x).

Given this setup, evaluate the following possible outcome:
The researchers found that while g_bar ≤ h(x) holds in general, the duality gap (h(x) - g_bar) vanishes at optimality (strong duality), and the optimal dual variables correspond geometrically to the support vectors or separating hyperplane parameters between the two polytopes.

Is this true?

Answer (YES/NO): YES